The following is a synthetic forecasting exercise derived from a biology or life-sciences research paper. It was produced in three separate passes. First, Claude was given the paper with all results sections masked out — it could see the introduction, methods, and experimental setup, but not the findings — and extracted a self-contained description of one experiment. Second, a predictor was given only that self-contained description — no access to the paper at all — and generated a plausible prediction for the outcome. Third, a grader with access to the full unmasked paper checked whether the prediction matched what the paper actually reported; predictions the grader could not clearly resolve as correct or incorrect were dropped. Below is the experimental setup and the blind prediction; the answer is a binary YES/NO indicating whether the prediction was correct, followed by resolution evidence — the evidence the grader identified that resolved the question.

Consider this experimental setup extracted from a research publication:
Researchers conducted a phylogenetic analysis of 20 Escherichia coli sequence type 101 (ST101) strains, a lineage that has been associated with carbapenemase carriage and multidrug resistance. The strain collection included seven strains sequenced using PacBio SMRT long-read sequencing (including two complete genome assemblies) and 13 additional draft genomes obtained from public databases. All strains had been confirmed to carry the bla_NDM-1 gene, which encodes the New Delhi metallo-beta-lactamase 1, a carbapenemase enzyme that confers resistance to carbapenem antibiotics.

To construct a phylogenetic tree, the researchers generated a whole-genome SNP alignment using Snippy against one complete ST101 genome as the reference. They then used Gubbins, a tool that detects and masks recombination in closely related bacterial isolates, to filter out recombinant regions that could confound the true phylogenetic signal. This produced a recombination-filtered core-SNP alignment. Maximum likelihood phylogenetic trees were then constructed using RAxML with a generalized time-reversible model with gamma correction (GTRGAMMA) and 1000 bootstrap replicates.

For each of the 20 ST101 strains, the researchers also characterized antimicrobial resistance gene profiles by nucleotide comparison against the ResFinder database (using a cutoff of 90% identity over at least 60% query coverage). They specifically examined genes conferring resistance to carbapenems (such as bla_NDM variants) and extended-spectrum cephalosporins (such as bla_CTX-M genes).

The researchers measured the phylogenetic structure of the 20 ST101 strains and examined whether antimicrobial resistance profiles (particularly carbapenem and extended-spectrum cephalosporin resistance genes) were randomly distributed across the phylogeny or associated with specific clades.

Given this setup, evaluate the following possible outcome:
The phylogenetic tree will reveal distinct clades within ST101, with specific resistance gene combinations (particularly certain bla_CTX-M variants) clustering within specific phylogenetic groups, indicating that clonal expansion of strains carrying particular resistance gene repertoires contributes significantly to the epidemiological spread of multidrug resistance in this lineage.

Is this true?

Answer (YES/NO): YES